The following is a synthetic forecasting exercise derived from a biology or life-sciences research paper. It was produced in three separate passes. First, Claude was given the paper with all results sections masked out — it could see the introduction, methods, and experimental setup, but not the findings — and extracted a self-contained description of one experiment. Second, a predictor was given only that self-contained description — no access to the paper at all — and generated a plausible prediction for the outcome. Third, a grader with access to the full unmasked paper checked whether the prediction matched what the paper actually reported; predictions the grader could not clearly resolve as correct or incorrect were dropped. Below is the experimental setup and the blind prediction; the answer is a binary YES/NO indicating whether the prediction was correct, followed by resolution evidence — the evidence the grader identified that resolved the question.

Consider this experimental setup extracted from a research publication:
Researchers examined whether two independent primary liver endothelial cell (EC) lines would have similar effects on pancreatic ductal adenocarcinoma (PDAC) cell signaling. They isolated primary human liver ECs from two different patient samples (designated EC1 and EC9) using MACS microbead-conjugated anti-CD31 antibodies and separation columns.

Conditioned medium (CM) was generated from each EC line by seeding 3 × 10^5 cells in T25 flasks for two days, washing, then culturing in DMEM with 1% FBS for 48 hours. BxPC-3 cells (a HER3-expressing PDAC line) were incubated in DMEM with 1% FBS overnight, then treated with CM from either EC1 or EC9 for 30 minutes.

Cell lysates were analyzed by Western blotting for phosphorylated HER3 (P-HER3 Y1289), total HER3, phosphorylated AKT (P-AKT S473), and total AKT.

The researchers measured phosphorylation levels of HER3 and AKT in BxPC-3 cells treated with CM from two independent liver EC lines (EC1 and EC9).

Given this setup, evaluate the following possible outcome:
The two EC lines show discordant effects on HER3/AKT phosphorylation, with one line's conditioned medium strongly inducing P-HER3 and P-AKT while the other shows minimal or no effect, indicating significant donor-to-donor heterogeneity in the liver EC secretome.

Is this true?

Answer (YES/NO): NO